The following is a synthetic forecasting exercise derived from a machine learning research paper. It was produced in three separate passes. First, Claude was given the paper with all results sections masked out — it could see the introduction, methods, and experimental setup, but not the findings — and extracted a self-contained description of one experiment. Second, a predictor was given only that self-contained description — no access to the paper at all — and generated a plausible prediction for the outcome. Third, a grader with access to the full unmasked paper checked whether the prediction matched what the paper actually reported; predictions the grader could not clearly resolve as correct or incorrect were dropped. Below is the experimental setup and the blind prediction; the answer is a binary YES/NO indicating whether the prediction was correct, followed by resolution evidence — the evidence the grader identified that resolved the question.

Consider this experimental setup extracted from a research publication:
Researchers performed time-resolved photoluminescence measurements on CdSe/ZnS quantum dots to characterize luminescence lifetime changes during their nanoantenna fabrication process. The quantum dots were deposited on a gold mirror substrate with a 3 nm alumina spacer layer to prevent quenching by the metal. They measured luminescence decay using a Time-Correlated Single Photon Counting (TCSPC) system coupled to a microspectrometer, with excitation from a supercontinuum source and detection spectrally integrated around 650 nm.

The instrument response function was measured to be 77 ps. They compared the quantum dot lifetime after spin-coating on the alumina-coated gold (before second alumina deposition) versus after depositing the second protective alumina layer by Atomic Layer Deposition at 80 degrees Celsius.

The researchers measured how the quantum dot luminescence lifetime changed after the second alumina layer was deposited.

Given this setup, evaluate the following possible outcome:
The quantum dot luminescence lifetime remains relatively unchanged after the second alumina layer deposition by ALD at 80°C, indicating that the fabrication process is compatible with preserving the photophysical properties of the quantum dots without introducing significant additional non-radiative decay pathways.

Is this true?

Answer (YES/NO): NO